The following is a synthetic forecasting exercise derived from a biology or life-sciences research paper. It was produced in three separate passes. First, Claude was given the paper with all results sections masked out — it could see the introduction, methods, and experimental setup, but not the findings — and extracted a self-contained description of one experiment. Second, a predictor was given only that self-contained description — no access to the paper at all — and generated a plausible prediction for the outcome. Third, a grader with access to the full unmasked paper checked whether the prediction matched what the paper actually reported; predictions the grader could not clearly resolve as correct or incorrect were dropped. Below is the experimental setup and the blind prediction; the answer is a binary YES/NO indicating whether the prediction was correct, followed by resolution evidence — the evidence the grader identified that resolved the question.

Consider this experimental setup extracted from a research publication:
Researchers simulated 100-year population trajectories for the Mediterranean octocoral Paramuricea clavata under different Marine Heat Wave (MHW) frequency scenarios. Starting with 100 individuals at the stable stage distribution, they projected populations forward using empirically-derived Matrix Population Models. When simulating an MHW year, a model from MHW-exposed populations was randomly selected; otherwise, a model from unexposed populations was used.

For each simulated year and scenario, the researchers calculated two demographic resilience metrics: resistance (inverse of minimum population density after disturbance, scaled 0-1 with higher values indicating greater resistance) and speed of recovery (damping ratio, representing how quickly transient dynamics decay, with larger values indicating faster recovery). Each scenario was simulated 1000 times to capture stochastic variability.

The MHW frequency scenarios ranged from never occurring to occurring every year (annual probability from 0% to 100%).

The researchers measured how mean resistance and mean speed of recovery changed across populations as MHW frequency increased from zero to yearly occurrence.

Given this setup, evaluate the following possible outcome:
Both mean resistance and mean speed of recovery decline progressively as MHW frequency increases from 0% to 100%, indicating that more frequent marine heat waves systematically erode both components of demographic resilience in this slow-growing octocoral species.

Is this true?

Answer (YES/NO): NO